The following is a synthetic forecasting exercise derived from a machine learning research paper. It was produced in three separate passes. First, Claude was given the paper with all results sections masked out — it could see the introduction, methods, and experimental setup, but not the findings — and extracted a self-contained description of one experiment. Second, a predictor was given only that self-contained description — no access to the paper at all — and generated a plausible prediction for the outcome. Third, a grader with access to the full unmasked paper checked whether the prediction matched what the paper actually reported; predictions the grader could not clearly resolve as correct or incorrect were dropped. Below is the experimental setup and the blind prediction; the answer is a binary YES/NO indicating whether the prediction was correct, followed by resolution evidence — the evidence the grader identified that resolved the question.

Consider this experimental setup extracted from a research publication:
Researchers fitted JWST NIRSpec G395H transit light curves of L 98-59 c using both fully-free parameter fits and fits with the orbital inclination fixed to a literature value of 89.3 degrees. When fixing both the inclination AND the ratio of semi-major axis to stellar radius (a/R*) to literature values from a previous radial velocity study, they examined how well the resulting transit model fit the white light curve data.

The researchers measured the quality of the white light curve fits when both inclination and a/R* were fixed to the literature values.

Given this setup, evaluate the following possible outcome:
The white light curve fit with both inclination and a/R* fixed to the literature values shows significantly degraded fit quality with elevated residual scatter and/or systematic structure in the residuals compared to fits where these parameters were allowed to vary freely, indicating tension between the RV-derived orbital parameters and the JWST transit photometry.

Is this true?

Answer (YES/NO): YES